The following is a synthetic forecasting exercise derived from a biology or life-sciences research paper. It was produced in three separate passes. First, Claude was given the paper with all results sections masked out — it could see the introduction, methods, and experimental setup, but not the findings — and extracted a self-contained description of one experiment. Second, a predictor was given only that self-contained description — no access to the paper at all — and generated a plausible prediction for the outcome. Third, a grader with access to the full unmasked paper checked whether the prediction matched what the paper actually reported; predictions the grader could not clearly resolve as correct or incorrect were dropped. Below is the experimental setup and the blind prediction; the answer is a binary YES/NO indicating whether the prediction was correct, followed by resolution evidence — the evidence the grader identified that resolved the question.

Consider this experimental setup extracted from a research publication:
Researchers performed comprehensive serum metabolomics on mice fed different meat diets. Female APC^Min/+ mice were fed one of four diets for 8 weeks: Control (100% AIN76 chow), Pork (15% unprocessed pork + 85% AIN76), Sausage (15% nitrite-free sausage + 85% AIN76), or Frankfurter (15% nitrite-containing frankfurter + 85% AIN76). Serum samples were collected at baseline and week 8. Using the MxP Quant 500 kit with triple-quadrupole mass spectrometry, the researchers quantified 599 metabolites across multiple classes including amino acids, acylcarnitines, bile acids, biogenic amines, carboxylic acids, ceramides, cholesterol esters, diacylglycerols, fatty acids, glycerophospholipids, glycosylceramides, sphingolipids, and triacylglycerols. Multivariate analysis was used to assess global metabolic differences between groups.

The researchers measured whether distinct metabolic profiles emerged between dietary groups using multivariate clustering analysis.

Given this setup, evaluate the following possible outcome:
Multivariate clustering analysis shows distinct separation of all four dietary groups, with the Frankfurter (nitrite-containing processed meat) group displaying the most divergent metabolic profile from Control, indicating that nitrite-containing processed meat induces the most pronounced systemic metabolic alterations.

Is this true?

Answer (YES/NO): NO